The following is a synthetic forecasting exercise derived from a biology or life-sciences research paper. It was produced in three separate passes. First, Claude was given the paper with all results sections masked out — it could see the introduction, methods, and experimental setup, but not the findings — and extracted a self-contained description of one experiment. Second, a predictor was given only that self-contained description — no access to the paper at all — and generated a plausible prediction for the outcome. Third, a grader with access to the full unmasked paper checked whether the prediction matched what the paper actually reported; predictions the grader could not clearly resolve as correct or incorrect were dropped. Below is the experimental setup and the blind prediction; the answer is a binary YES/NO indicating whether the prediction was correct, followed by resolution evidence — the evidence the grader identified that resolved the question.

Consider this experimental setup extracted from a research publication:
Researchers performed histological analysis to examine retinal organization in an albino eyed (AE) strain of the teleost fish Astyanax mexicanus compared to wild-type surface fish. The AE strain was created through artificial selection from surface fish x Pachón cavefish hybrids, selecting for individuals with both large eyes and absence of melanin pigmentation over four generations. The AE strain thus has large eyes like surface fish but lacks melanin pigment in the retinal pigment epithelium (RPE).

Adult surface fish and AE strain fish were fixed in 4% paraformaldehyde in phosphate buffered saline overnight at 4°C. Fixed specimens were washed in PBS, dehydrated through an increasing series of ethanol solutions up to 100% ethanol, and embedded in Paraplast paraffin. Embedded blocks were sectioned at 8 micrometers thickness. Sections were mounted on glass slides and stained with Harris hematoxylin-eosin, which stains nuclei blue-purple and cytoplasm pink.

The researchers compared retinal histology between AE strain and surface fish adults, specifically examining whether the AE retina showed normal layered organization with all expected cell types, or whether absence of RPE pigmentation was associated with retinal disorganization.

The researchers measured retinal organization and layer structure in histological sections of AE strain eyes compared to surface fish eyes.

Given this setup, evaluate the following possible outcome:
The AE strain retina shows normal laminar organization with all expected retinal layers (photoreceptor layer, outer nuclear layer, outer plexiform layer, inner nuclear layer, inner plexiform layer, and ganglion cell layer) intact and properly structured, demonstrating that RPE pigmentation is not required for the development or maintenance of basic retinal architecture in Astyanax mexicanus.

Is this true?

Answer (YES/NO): YES